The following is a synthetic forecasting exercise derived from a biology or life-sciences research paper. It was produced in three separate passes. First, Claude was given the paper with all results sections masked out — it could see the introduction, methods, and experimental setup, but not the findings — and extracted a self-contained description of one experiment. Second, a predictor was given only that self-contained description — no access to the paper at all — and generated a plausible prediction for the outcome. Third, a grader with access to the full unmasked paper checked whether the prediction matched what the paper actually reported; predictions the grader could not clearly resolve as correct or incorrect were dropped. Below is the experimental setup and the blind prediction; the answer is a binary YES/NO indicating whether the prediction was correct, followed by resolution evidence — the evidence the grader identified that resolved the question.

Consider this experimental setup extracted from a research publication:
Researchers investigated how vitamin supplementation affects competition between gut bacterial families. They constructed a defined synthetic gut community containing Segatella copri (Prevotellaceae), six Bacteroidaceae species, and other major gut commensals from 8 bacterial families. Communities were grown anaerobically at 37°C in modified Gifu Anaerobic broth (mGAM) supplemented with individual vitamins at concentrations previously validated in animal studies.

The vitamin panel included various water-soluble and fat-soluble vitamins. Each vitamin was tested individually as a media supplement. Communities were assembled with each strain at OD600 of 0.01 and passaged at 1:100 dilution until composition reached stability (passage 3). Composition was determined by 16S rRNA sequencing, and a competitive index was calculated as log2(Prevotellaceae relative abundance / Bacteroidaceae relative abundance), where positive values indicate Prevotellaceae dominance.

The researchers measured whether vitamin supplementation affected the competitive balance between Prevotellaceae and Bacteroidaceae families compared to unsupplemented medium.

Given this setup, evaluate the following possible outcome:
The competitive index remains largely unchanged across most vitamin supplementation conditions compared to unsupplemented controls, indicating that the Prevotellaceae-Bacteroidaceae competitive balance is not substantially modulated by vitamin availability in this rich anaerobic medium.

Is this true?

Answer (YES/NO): NO